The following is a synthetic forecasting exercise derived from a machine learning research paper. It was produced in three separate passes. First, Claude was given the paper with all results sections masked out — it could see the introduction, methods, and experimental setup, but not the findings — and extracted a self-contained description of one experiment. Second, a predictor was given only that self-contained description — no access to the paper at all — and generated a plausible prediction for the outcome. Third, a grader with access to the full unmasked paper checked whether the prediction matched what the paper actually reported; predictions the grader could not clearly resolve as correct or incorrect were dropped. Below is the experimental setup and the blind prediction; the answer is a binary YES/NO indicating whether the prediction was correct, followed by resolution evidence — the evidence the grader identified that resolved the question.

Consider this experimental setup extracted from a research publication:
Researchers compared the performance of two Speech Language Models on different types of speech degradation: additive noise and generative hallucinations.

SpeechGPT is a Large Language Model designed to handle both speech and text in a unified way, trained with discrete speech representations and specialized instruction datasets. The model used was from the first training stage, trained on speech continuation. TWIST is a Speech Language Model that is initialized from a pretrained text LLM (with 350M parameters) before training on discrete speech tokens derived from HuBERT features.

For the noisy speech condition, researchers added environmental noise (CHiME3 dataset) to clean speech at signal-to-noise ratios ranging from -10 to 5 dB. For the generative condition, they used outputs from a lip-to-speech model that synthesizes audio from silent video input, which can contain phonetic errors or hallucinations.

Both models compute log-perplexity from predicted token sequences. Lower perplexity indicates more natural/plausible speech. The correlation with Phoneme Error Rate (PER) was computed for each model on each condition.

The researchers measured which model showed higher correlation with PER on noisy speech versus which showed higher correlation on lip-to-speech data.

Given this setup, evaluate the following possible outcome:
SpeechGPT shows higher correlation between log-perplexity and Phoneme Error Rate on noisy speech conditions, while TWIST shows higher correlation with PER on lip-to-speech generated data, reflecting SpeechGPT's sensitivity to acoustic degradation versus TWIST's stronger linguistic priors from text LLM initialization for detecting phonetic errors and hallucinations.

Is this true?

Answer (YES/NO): YES